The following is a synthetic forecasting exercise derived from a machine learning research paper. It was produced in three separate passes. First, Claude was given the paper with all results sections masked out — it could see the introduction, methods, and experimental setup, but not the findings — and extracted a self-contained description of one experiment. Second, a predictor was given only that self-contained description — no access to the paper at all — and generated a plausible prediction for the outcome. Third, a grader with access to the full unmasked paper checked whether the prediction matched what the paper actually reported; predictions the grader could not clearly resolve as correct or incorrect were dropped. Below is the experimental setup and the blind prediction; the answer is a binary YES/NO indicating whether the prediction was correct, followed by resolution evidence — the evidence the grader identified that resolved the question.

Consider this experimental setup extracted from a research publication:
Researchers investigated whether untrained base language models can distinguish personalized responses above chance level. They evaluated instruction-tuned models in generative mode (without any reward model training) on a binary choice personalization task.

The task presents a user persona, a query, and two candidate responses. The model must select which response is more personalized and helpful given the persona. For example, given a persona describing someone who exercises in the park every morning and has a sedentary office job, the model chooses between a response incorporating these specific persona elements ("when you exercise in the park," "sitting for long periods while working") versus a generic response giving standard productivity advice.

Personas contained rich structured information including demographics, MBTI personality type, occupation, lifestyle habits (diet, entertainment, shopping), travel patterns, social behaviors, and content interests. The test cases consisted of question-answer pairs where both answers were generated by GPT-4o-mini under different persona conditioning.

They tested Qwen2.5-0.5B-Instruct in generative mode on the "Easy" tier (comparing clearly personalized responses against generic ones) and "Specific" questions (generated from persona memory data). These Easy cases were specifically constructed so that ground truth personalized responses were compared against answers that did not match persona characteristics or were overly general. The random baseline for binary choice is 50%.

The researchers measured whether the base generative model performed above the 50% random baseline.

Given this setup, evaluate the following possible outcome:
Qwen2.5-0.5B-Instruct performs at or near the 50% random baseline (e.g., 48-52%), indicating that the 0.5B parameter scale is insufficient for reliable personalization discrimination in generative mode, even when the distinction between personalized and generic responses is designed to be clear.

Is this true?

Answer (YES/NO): YES